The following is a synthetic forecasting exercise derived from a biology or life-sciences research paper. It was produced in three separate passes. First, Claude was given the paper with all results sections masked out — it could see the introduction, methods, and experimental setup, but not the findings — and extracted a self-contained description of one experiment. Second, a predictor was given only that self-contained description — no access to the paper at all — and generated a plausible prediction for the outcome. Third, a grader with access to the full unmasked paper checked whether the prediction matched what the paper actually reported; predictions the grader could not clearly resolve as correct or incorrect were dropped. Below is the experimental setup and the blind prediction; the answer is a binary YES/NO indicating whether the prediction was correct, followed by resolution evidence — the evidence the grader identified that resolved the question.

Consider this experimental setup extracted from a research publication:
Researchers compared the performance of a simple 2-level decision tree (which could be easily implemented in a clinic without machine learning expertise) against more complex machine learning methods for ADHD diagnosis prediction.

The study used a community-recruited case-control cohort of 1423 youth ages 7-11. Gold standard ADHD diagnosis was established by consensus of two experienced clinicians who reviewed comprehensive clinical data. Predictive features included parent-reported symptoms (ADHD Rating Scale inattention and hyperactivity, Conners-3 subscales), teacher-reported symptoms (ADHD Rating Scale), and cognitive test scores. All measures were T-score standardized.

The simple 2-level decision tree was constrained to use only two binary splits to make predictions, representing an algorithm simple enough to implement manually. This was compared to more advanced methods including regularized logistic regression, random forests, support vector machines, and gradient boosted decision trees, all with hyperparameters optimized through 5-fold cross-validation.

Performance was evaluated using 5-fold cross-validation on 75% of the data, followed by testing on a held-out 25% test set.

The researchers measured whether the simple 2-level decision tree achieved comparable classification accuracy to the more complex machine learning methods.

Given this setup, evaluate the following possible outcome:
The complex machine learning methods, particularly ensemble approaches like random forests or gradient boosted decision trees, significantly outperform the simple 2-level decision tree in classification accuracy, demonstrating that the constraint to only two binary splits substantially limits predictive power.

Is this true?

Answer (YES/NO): YES